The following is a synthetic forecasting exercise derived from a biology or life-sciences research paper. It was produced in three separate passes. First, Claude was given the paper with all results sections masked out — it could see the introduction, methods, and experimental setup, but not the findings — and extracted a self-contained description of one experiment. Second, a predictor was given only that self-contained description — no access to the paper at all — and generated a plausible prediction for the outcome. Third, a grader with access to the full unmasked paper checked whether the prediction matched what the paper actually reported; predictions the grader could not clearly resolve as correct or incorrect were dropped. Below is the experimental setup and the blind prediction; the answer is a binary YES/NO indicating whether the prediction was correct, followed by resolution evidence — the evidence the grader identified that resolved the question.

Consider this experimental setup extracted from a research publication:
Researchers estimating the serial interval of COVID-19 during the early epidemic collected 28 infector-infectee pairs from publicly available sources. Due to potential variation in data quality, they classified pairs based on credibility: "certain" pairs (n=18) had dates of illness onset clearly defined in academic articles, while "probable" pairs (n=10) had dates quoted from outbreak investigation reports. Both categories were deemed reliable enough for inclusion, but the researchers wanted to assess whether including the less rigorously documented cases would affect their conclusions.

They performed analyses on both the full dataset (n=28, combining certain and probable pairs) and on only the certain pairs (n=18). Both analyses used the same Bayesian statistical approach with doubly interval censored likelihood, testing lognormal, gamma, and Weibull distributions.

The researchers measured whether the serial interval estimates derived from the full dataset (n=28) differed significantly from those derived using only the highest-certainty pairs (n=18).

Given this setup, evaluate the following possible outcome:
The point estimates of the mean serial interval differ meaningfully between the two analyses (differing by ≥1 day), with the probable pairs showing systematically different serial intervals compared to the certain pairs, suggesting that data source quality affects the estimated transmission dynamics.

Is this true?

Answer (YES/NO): NO